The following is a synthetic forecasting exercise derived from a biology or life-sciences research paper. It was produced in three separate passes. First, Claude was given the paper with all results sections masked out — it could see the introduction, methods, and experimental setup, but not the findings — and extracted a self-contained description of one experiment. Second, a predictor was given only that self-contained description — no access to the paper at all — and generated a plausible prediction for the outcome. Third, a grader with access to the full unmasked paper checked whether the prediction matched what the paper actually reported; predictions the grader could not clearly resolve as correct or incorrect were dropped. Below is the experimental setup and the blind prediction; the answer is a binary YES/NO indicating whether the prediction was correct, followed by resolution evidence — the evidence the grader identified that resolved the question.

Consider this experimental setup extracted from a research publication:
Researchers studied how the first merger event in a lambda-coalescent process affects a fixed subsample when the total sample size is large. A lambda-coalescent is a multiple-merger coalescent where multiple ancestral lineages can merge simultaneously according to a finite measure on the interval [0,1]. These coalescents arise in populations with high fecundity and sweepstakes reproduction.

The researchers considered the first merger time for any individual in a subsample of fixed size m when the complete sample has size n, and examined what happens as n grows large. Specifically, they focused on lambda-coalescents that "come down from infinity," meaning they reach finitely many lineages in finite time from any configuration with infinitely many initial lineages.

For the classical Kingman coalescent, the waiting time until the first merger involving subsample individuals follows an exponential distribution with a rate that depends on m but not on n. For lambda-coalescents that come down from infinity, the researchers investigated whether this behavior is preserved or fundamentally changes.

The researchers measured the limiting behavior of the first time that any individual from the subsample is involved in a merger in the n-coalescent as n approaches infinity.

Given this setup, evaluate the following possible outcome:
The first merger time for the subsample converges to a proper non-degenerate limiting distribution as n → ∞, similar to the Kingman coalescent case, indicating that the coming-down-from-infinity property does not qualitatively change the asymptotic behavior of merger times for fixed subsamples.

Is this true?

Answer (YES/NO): NO